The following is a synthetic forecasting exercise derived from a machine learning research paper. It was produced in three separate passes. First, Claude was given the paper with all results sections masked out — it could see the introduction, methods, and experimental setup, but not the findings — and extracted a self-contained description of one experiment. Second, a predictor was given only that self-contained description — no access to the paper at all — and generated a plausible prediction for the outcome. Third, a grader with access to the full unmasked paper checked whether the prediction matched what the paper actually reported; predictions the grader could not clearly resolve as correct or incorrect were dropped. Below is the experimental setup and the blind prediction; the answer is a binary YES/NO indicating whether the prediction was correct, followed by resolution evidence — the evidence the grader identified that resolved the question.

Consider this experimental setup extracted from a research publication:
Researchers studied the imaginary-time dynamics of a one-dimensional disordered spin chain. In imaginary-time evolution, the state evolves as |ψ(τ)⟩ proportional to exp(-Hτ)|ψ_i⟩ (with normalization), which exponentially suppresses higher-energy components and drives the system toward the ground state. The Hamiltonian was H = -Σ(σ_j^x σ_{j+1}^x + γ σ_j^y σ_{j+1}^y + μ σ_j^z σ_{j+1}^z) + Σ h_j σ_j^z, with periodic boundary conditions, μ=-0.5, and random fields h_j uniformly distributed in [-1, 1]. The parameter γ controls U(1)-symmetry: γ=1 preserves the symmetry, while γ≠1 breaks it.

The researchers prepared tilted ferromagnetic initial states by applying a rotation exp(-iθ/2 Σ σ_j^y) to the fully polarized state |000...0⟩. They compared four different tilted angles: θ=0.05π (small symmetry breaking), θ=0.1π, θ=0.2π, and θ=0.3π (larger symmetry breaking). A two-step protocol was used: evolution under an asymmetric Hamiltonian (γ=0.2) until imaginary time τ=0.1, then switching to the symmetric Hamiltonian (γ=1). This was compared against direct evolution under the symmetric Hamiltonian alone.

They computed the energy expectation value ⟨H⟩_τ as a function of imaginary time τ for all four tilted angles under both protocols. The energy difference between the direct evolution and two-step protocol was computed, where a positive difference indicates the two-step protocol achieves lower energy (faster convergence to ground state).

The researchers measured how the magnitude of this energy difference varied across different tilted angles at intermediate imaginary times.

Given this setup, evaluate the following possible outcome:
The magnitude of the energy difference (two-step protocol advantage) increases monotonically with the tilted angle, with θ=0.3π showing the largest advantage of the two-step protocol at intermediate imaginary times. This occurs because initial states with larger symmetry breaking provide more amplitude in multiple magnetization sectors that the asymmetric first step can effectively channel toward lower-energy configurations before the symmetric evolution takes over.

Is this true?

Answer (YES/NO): NO